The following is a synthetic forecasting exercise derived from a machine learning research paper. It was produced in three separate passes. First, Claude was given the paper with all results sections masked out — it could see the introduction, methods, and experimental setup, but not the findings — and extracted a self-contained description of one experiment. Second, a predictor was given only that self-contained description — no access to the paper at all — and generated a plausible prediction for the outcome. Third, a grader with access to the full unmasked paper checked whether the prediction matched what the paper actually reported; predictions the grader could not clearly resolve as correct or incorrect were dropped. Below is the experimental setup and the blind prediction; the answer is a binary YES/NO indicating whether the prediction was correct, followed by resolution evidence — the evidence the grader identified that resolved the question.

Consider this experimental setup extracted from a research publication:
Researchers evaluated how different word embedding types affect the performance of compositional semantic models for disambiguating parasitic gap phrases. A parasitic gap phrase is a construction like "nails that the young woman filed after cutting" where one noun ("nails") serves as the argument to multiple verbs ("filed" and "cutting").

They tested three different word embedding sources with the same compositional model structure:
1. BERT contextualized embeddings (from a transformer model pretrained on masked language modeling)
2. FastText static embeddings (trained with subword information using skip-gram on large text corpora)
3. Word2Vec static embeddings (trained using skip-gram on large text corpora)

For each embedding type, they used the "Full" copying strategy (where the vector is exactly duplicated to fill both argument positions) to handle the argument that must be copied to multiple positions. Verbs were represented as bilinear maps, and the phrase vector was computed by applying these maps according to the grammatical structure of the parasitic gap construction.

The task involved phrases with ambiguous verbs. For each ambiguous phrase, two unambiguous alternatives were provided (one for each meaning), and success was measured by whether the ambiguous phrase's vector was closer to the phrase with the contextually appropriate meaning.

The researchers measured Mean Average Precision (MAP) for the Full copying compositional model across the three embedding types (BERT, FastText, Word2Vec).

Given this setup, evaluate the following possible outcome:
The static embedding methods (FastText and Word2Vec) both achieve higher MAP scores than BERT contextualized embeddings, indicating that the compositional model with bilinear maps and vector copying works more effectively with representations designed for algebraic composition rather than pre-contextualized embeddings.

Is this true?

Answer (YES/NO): YES